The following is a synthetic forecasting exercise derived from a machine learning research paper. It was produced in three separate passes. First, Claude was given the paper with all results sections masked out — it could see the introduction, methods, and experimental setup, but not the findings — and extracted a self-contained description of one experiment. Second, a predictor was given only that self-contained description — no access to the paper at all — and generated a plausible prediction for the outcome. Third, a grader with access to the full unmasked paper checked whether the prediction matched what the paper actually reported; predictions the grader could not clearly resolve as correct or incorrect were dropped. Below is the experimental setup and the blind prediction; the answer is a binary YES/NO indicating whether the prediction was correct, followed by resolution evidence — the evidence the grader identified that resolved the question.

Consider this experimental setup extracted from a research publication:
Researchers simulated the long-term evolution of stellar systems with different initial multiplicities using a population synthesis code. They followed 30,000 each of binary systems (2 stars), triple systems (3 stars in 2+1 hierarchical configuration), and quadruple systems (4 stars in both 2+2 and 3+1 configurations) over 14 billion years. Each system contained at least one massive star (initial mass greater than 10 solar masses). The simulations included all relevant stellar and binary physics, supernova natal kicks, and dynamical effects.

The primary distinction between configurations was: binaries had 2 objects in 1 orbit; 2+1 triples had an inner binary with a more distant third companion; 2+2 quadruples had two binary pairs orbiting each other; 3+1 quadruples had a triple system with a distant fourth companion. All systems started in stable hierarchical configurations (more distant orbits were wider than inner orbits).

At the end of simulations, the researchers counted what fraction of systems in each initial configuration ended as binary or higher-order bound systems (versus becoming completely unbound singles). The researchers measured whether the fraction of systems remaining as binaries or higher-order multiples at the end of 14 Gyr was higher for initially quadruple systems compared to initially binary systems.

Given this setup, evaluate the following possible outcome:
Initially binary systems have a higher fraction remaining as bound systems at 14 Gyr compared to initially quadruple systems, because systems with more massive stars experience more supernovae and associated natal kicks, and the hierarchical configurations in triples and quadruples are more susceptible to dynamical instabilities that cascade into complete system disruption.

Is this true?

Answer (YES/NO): NO